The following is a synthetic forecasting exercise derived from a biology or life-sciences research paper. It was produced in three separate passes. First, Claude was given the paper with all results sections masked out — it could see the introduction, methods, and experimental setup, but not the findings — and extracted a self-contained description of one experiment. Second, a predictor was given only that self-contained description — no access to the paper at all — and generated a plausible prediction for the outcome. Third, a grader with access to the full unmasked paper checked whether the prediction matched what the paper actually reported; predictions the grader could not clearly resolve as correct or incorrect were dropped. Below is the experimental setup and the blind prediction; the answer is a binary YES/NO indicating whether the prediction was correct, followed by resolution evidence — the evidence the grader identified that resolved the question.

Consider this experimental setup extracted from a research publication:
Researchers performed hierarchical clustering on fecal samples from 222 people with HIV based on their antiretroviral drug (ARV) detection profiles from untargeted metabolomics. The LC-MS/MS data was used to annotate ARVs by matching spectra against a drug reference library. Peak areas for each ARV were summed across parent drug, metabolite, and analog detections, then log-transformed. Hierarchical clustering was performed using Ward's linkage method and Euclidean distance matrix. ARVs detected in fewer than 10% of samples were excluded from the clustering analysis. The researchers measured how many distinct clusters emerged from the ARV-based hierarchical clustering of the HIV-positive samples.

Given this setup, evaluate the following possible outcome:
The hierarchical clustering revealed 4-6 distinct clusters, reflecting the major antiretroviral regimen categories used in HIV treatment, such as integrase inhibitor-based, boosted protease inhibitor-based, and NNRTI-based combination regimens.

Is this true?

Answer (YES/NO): YES